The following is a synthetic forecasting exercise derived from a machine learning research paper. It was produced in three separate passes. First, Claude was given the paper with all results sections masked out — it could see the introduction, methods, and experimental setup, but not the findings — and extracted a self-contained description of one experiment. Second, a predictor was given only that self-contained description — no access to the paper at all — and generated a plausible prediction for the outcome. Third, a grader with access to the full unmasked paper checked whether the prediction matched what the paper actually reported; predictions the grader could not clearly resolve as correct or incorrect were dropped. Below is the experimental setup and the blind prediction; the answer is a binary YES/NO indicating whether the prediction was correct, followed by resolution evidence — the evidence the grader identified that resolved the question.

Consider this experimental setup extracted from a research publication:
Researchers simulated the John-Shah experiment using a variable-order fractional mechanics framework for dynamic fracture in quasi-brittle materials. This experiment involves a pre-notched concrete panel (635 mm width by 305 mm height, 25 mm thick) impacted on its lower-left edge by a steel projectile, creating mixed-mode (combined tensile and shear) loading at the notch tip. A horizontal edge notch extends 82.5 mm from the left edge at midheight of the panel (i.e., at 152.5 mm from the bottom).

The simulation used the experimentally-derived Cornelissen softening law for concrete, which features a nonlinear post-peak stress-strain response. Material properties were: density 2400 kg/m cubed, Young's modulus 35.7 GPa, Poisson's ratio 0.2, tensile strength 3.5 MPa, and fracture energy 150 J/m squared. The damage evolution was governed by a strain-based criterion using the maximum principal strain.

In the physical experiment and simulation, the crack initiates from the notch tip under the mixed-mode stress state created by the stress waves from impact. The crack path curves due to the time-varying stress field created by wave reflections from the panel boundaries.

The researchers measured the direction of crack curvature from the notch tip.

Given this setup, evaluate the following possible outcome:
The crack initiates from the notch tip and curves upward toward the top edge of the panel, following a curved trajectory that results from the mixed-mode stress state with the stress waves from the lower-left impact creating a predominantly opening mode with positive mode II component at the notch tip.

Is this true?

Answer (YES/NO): YES